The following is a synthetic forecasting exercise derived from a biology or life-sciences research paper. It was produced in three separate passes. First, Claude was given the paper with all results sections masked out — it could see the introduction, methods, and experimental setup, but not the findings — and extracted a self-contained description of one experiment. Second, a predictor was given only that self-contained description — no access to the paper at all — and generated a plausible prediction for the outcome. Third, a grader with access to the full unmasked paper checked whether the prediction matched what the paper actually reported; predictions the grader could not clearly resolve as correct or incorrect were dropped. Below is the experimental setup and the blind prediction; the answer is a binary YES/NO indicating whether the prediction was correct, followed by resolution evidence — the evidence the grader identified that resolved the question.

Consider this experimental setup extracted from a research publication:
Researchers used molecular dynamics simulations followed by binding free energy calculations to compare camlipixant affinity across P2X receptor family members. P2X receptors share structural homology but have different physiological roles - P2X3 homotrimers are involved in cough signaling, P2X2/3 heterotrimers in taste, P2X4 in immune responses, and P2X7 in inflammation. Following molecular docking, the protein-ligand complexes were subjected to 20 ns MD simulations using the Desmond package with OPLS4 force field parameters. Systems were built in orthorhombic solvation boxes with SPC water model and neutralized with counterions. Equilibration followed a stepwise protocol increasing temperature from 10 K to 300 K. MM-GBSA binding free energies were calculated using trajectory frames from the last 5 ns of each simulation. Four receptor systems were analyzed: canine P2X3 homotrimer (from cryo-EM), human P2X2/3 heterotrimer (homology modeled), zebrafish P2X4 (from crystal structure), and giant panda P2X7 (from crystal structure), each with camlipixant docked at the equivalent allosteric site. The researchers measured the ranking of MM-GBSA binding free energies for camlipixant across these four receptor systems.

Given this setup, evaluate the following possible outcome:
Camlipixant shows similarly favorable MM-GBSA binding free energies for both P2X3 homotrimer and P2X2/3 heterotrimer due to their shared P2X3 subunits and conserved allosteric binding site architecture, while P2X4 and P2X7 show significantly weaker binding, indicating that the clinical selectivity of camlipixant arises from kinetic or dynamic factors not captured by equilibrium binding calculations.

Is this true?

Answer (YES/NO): NO